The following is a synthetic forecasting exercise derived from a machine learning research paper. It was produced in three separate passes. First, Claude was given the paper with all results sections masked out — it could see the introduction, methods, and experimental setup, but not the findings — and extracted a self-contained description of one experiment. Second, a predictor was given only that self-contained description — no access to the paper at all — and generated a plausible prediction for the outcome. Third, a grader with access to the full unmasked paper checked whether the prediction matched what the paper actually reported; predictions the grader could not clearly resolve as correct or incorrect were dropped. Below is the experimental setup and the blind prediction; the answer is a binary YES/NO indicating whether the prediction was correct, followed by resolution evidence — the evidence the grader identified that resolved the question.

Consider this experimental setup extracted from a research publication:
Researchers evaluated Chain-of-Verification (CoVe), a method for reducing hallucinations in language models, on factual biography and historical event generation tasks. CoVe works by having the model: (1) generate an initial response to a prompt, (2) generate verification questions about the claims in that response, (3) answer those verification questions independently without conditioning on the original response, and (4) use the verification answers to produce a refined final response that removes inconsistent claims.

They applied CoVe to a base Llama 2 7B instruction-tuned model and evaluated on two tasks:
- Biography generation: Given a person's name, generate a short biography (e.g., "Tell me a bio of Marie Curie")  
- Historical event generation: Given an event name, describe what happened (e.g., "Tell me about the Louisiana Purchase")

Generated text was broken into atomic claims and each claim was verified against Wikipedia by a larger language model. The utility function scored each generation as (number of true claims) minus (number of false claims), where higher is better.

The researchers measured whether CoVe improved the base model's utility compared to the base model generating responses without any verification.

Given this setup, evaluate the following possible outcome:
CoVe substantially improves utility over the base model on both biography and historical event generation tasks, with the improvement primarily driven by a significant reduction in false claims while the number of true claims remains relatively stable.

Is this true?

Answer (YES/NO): NO